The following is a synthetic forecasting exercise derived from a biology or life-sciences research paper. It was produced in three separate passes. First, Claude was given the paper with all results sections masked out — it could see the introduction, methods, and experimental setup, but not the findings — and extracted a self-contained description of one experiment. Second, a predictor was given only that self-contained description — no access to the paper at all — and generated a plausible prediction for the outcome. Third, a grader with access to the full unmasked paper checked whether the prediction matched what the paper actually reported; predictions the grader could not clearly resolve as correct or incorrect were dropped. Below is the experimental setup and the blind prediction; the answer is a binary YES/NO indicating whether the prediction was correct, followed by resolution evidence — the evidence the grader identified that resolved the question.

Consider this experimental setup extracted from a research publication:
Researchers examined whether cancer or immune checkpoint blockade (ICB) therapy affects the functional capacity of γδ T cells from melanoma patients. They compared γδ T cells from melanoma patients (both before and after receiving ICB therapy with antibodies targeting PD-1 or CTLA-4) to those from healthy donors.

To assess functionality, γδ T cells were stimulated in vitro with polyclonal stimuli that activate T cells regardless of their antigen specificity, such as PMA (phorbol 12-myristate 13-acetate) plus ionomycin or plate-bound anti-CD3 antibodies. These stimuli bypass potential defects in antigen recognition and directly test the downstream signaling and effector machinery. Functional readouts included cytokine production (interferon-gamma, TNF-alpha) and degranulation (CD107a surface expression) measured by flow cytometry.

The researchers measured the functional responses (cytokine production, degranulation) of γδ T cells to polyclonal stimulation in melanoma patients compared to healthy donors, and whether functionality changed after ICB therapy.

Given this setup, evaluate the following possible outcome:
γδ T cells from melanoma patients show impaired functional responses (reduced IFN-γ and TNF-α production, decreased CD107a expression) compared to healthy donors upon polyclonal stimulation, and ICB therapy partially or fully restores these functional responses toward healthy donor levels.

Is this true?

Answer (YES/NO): NO